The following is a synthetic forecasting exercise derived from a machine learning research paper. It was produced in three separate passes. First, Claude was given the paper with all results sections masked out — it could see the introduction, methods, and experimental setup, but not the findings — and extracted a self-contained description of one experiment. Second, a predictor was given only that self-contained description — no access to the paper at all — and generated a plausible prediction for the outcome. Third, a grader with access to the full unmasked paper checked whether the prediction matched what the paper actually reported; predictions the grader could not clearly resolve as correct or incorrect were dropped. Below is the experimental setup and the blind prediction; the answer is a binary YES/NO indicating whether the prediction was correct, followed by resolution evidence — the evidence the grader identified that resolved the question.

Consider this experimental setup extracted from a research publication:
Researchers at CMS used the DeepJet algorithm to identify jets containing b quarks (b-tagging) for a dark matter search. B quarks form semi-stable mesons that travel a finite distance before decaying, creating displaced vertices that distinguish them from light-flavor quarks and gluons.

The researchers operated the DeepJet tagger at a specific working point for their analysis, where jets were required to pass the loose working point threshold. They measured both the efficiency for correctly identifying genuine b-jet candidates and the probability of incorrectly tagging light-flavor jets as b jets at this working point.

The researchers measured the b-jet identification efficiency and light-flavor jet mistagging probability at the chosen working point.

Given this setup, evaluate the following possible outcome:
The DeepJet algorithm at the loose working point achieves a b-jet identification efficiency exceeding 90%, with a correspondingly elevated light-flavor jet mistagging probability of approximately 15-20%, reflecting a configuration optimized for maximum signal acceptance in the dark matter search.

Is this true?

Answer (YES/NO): NO